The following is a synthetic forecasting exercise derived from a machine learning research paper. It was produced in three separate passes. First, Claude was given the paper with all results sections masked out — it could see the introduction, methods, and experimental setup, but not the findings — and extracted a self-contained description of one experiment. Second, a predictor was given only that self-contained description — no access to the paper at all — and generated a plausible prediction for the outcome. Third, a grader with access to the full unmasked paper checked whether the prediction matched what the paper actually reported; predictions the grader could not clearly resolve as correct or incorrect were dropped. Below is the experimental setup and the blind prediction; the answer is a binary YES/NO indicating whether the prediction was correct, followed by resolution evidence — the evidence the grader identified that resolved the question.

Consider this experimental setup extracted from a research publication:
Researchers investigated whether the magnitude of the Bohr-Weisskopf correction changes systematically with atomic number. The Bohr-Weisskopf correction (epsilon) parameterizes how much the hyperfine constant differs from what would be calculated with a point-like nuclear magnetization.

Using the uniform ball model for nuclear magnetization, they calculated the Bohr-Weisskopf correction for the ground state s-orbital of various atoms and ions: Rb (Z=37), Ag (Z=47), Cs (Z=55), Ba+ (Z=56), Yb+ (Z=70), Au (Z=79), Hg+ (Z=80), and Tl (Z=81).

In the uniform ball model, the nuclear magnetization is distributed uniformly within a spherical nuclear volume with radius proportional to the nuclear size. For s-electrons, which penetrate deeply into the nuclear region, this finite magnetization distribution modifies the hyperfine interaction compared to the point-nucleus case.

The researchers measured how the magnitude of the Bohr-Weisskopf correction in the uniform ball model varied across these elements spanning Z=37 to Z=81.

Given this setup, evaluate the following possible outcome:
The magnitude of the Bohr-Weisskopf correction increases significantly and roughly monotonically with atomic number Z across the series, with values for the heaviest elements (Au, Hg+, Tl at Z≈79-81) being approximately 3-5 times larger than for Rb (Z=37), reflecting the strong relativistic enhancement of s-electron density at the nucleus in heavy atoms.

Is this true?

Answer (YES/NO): NO